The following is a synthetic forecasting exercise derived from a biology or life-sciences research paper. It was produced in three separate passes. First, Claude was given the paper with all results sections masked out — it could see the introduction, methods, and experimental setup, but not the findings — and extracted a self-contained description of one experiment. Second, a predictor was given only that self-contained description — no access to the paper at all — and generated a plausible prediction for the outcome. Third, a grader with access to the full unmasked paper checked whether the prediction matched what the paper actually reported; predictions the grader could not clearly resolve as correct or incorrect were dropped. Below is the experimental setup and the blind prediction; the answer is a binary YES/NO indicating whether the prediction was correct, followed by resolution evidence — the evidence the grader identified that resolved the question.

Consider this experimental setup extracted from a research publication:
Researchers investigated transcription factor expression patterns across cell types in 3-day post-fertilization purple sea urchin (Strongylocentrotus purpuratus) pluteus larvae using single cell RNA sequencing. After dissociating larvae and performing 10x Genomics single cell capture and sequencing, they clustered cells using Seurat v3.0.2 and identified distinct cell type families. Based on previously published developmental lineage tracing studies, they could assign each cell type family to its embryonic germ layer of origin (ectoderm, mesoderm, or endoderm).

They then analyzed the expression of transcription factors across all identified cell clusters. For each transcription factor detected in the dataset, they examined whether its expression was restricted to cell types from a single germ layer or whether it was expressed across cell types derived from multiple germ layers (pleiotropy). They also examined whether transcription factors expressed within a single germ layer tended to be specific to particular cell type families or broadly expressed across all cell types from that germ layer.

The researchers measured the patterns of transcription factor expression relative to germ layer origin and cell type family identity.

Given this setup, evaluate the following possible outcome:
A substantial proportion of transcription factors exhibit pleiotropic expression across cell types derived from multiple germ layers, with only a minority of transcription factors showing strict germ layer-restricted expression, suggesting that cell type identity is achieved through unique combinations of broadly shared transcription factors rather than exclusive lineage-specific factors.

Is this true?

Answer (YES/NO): YES